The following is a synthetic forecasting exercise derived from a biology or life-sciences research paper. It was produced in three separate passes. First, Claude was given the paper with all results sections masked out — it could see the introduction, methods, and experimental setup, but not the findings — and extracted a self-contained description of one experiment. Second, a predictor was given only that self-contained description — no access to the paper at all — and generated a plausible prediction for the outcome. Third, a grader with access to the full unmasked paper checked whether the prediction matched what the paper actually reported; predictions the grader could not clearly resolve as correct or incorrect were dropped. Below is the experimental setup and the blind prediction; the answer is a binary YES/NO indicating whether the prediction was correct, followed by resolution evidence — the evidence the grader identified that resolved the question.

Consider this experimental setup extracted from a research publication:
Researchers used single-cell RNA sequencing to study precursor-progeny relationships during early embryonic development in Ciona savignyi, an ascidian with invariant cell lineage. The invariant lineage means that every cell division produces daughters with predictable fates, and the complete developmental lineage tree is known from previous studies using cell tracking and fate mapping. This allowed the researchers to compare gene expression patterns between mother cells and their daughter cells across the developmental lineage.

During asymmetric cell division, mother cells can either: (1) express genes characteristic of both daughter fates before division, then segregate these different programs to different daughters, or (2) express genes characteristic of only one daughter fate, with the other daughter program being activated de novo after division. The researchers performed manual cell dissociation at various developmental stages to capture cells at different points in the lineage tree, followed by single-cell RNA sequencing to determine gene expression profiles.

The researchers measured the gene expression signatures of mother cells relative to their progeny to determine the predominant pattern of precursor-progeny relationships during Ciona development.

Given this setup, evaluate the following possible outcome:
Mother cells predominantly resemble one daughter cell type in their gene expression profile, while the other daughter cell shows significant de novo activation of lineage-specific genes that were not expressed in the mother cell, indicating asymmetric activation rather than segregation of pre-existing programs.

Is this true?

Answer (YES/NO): YES